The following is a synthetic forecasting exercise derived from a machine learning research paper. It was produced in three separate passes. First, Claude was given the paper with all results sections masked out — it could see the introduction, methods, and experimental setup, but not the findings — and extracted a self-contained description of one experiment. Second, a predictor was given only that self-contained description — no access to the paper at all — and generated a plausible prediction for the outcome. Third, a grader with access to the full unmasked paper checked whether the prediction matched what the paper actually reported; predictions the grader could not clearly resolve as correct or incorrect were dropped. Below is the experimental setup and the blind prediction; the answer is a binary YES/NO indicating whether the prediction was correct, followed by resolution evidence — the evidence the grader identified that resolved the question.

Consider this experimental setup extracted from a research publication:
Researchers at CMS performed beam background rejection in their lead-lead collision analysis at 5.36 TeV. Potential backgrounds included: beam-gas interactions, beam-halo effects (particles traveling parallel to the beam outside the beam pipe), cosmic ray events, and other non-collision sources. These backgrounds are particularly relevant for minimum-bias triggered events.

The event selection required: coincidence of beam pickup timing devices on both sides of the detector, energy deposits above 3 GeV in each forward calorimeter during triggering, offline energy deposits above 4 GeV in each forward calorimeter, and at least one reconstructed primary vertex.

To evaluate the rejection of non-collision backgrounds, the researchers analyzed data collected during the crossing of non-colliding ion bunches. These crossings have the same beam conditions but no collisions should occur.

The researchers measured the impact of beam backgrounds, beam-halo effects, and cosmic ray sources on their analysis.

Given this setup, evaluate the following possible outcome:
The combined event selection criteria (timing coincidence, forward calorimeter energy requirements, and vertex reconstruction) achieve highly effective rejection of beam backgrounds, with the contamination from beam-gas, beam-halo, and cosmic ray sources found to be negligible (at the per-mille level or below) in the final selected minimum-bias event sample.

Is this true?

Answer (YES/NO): YES